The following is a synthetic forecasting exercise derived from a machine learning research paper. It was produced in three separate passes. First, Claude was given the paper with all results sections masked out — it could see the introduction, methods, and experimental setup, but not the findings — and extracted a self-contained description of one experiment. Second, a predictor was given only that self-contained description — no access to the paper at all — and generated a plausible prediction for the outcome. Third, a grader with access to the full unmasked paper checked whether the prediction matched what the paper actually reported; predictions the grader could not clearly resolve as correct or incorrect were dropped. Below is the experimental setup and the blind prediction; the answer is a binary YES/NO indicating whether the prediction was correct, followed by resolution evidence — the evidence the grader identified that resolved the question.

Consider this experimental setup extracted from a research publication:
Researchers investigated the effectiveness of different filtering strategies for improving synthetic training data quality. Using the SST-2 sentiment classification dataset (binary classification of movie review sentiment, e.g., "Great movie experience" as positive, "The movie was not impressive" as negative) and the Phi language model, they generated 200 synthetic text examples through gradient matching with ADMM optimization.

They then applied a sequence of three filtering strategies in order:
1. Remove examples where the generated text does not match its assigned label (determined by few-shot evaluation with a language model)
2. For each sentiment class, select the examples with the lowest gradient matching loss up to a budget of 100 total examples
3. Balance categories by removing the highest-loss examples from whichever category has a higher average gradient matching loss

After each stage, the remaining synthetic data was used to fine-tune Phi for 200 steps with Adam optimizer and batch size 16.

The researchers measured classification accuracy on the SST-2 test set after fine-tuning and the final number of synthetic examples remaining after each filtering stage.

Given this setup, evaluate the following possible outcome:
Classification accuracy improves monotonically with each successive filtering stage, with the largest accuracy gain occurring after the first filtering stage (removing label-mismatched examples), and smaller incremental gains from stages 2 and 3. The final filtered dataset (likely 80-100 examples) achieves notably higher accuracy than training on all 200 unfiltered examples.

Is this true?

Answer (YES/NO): NO